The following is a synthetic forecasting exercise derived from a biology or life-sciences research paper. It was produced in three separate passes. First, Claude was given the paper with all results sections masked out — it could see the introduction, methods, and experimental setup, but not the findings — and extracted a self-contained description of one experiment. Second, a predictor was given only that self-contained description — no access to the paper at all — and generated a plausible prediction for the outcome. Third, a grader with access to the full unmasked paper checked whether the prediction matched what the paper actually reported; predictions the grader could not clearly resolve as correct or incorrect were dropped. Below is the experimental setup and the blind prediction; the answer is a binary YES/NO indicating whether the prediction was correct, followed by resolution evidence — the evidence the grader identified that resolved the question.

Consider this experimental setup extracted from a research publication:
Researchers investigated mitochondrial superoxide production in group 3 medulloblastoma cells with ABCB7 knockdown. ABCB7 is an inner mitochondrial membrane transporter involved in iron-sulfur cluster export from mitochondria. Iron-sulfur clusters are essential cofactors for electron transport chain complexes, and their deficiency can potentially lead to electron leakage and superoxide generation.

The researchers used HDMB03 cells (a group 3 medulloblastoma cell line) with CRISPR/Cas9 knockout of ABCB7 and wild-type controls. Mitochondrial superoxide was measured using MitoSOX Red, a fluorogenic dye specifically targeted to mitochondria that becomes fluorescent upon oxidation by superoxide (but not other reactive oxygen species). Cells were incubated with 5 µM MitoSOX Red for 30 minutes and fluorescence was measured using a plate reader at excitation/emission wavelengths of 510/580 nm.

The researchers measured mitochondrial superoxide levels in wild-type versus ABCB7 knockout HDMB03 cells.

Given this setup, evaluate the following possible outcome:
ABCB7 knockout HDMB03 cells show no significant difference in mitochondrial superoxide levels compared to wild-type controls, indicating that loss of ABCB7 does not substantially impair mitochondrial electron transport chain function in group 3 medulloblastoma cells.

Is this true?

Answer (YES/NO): NO